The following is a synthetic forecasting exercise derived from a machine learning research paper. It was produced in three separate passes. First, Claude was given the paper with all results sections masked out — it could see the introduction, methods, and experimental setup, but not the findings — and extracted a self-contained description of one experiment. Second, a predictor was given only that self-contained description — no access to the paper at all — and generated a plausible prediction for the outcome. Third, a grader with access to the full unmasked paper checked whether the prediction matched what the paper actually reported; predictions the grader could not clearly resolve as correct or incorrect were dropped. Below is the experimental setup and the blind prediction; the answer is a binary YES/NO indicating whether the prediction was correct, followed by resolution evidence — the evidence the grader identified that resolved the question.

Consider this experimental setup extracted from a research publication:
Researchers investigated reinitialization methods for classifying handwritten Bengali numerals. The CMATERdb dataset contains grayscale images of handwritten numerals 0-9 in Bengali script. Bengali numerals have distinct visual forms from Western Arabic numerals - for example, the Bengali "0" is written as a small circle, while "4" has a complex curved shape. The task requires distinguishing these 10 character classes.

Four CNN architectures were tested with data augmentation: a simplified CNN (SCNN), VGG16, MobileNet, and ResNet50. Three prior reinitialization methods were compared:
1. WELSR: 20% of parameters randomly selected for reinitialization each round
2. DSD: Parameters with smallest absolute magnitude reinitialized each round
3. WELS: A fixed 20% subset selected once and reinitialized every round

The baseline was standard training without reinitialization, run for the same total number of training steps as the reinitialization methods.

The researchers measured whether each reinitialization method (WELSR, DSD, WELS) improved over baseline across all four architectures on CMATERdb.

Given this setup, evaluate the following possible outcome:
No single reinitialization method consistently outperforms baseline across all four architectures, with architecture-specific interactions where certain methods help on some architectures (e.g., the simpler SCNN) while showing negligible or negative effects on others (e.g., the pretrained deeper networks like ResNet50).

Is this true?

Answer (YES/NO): NO